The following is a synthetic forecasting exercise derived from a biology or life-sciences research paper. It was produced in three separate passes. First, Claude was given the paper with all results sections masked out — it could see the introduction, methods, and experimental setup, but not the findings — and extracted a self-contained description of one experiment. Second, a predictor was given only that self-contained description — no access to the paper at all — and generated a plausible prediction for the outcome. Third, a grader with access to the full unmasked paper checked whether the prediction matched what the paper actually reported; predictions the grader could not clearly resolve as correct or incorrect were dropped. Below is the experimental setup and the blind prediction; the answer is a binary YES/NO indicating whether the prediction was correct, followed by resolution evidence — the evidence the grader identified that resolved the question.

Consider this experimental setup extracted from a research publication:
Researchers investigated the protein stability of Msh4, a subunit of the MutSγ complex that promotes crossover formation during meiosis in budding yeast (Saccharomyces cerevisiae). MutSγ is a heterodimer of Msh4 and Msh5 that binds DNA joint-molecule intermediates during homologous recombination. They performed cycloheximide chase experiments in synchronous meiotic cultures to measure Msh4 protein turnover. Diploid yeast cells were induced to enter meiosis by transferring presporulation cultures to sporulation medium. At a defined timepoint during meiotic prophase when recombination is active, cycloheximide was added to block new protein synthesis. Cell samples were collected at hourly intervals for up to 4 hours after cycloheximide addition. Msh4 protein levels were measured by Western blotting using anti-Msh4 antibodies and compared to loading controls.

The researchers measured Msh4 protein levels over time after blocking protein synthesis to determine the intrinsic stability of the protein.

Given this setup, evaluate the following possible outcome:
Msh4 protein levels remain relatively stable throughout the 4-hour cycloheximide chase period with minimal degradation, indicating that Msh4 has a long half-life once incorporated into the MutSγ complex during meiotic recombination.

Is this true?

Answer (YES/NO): NO